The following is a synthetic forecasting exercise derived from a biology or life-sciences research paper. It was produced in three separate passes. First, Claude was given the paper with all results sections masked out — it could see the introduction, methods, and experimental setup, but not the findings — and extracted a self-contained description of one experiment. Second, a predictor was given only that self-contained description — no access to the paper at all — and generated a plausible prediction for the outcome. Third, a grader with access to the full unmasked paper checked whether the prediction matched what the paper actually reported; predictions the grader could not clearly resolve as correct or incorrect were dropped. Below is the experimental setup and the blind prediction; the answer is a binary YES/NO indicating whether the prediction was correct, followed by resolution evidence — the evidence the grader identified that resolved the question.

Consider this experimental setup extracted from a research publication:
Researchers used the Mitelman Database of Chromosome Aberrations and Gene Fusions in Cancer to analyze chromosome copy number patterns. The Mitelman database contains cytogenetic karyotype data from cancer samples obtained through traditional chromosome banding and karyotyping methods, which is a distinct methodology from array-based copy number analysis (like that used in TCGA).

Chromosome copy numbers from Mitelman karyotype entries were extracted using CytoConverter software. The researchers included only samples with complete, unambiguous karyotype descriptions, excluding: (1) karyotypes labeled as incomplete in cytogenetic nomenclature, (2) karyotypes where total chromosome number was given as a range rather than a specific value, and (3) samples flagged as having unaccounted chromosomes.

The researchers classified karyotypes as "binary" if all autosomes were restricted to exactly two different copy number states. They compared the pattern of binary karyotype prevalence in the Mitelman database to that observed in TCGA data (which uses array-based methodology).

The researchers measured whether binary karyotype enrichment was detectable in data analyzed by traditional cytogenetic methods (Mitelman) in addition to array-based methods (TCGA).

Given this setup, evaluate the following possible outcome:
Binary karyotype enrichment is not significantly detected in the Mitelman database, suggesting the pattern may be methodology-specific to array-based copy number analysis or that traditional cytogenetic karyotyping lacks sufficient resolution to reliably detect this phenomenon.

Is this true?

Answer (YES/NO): NO